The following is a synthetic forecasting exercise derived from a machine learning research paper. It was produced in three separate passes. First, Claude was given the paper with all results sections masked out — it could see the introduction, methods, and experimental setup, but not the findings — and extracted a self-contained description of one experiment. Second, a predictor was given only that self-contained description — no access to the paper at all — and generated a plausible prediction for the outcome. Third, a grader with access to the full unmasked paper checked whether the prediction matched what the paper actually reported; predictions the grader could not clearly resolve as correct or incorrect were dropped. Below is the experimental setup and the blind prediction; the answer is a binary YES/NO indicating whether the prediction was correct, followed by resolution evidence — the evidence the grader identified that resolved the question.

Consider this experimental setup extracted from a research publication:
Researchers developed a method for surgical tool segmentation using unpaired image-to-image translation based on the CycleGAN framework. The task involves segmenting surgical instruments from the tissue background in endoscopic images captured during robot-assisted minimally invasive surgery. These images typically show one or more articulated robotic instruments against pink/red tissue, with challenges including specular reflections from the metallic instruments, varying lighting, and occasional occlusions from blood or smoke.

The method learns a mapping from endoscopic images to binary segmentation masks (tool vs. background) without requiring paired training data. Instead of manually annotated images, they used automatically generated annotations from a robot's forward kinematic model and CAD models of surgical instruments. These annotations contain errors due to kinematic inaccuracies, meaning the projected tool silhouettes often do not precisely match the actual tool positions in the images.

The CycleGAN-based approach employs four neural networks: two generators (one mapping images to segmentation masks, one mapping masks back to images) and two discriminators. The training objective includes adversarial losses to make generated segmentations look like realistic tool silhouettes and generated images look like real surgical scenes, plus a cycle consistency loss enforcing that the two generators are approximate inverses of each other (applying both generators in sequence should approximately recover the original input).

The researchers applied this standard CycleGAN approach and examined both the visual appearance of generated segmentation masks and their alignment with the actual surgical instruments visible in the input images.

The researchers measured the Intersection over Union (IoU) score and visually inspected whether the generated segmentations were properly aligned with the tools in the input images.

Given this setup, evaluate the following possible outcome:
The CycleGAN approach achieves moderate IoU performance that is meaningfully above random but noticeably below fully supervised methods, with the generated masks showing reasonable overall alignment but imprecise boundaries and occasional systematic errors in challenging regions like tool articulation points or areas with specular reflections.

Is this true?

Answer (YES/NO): NO